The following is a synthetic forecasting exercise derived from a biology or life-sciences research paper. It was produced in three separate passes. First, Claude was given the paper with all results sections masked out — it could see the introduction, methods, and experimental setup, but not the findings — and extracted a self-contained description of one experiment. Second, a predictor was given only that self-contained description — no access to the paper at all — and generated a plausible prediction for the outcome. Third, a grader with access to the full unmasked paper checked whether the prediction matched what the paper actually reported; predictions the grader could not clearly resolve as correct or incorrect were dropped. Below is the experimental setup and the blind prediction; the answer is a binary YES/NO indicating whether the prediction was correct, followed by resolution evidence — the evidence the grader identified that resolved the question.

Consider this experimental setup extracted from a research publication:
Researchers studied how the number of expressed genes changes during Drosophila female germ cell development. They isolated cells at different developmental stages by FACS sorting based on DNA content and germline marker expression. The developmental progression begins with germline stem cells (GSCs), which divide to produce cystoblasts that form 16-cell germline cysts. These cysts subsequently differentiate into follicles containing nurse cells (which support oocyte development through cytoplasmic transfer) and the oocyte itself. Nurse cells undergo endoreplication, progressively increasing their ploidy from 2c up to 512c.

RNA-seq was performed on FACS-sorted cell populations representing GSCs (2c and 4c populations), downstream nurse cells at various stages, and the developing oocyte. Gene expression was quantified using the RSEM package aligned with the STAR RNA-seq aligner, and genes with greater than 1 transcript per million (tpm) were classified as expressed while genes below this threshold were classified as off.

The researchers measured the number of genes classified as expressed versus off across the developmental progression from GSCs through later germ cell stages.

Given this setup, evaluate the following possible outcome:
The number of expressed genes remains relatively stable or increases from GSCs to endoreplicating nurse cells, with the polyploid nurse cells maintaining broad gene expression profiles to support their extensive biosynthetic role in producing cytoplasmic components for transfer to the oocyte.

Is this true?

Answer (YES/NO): NO